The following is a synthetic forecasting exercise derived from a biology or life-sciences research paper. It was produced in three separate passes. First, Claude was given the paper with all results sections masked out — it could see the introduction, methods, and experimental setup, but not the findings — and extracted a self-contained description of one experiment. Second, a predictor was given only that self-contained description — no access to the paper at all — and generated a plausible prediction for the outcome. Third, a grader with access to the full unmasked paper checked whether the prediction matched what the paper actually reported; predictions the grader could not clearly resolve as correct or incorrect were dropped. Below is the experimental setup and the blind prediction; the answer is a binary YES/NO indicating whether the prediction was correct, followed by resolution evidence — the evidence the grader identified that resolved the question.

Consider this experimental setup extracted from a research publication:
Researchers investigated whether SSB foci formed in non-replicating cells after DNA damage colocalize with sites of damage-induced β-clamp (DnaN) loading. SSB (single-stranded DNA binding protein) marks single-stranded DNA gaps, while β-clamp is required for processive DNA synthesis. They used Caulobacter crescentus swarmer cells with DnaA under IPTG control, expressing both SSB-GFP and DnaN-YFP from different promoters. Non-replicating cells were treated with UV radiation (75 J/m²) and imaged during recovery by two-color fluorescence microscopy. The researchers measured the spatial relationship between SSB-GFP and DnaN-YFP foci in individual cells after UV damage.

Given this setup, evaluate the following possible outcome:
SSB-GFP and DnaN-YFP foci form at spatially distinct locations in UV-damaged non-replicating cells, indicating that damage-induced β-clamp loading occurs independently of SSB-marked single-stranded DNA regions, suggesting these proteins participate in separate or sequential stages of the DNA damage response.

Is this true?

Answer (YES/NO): NO